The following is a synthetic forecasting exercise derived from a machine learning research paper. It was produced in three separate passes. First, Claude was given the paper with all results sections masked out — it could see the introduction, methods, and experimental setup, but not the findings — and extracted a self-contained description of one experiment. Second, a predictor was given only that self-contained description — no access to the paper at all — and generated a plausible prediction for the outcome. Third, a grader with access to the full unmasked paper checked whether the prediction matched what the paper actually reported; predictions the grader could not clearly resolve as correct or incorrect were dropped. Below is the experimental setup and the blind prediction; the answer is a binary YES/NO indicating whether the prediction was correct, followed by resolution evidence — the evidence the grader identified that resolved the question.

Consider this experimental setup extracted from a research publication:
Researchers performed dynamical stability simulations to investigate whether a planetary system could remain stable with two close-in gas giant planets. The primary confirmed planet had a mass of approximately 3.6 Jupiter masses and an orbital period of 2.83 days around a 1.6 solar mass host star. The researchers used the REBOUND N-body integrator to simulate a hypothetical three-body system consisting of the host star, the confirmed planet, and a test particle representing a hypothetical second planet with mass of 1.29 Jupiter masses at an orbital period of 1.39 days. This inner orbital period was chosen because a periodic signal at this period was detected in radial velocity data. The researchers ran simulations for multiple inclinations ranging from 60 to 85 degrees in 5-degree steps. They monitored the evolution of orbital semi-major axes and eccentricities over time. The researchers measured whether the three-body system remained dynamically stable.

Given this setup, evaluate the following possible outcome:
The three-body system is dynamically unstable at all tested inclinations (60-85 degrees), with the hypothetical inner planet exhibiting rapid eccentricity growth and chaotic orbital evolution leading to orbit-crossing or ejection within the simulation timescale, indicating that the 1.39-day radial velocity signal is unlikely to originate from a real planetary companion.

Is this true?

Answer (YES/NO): YES